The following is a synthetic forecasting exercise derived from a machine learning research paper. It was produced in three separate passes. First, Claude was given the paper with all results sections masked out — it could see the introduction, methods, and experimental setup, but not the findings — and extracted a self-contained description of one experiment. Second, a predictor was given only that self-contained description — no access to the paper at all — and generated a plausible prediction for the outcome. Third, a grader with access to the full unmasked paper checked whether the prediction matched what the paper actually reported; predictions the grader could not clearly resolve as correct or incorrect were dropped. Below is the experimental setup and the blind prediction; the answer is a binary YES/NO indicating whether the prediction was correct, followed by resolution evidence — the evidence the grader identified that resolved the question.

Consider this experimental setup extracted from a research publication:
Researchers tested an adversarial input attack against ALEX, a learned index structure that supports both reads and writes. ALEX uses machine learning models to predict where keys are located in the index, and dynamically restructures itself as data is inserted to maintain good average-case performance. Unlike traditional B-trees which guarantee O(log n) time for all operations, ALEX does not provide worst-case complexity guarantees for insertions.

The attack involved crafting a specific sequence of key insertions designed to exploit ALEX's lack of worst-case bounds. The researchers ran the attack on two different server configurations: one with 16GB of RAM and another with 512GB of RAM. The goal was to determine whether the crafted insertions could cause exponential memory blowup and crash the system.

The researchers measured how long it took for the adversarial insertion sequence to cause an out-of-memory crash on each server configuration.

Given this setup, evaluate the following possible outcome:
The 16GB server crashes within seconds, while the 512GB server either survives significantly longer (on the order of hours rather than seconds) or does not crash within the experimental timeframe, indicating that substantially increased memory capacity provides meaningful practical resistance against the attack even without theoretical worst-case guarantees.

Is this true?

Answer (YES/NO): NO